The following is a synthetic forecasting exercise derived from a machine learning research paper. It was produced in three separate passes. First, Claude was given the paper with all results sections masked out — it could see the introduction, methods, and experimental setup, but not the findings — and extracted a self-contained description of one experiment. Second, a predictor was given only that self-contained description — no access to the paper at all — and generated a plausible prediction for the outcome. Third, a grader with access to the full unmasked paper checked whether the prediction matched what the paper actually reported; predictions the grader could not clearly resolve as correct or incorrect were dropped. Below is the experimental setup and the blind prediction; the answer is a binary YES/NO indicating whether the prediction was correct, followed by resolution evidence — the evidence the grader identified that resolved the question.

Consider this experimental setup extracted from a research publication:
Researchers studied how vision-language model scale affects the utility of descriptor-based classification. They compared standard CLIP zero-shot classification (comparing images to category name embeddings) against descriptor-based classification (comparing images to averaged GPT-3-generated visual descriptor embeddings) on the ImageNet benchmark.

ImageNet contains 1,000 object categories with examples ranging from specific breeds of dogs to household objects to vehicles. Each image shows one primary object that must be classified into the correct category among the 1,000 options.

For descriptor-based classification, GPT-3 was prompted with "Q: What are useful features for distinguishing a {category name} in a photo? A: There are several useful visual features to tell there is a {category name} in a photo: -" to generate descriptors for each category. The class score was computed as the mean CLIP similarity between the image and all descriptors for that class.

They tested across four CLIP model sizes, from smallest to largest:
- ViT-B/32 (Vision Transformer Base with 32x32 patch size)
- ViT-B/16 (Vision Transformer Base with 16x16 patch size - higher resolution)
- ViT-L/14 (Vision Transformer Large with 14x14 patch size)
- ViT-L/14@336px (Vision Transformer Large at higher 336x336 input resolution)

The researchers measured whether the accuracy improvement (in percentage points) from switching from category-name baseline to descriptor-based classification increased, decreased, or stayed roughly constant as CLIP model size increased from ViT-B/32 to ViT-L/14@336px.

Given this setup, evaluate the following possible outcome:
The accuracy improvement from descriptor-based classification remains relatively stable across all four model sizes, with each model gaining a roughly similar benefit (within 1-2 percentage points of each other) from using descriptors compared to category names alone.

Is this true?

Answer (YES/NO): NO